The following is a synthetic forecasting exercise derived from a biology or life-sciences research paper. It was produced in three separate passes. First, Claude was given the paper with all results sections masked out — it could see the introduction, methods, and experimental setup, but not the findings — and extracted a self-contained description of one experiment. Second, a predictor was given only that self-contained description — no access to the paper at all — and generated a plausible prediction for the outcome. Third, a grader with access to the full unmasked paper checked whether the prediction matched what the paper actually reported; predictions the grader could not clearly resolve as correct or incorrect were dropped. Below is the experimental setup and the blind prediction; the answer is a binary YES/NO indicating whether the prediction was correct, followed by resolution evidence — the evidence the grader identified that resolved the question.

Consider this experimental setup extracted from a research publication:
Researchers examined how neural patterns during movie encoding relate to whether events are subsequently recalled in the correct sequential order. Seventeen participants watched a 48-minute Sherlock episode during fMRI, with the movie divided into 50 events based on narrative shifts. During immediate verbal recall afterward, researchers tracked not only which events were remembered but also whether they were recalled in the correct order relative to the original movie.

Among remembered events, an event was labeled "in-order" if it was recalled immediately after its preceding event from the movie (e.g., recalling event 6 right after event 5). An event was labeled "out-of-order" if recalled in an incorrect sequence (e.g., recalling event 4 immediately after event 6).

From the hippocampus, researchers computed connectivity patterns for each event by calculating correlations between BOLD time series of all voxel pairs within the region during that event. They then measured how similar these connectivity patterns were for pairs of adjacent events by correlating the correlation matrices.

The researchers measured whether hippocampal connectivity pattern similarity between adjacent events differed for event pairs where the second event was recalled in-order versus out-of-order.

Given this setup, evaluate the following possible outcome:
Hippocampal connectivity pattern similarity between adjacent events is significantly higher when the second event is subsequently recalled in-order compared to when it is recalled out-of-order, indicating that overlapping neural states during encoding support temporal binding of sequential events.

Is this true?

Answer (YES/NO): NO